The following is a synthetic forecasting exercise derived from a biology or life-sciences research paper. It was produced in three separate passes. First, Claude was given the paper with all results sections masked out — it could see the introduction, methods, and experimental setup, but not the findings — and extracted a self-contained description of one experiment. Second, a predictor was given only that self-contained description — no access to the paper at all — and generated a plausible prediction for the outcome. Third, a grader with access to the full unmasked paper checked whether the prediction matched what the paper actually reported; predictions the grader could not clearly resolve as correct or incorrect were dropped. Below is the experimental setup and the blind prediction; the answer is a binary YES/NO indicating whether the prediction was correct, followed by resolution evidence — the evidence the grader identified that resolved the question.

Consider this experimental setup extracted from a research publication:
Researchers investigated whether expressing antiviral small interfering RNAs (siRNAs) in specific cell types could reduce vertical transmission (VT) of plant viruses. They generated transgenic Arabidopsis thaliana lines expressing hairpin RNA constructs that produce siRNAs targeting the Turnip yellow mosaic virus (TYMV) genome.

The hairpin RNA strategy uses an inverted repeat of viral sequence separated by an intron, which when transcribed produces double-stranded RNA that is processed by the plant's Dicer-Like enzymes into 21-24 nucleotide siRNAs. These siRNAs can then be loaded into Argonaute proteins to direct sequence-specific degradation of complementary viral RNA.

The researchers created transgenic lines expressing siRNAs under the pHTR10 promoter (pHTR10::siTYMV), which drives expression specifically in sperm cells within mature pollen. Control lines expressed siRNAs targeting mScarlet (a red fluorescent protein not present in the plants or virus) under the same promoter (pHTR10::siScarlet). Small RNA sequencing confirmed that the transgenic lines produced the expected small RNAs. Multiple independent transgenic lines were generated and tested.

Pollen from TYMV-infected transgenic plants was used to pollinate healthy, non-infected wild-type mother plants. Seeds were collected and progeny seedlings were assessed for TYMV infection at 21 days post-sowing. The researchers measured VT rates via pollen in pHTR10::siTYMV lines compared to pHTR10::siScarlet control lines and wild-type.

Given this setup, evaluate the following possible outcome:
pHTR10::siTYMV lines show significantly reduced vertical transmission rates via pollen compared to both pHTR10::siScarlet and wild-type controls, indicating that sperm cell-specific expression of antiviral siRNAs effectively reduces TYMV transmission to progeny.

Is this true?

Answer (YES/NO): YES